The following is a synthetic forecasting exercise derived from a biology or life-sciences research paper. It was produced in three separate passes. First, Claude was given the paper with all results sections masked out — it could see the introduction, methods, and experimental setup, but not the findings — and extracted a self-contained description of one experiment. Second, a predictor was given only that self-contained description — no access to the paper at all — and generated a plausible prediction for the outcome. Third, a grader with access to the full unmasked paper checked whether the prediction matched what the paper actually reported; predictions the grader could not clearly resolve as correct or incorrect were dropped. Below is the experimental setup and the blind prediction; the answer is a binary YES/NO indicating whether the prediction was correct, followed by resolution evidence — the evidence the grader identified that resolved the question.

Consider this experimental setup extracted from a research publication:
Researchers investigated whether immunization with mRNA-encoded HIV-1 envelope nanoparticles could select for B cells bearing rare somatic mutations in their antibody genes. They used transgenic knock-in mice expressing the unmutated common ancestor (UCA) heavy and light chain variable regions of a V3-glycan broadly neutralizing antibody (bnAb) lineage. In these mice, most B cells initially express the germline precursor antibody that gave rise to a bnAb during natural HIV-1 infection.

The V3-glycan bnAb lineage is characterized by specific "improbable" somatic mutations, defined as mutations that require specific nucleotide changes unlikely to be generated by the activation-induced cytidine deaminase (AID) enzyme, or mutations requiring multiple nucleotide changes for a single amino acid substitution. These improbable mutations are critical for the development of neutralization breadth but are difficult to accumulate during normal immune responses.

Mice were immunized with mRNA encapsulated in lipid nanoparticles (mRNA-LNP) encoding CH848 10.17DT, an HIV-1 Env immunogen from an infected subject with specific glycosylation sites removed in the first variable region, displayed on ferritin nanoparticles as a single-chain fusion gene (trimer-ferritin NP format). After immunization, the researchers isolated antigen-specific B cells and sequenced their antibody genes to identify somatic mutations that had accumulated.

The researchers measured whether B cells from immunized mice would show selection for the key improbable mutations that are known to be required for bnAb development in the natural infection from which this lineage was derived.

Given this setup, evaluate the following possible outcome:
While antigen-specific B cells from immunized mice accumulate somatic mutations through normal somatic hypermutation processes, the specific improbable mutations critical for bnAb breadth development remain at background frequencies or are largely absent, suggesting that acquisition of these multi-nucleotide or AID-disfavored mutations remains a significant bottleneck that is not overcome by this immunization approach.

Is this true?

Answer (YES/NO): NO